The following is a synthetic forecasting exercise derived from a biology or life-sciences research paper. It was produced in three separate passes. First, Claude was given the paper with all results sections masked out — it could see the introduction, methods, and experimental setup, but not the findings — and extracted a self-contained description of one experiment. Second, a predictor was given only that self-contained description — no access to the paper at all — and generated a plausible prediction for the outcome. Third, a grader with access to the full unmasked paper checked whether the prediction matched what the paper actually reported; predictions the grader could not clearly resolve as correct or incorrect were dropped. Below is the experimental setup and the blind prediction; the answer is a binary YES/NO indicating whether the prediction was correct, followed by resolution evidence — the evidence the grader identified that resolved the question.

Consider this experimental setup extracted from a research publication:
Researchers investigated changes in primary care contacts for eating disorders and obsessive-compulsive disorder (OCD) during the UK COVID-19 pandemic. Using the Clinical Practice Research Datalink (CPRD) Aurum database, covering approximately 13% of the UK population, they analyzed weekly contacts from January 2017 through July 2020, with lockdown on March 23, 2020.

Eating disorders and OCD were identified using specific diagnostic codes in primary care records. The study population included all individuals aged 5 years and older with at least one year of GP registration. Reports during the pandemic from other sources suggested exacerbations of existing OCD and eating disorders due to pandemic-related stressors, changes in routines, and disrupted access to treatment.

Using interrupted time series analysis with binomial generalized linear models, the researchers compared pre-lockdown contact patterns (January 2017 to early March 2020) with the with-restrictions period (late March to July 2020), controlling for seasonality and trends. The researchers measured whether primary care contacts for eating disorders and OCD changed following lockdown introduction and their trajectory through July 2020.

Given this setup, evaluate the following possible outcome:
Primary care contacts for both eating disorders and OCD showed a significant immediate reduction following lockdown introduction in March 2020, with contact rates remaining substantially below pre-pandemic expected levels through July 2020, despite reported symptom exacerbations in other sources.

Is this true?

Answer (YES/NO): YES